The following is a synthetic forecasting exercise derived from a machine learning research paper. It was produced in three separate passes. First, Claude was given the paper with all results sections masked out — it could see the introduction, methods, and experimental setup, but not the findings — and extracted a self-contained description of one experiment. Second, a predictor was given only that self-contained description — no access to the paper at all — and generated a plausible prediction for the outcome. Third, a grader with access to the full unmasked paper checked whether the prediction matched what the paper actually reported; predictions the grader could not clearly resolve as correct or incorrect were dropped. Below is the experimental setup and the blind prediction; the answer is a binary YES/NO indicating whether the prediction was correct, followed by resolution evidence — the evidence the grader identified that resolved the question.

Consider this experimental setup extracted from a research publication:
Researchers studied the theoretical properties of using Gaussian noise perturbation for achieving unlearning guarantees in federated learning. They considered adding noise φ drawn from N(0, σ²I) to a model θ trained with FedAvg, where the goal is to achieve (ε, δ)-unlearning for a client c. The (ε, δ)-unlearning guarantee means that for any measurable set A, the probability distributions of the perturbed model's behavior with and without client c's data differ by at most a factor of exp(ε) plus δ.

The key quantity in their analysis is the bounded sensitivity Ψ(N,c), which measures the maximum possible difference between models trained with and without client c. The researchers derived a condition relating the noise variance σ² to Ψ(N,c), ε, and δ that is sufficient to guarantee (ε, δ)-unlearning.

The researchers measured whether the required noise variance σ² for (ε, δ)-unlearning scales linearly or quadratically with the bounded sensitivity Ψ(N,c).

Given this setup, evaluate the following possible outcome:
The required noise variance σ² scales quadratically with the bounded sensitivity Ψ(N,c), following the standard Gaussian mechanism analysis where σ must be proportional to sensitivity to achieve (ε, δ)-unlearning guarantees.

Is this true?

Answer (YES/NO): NO